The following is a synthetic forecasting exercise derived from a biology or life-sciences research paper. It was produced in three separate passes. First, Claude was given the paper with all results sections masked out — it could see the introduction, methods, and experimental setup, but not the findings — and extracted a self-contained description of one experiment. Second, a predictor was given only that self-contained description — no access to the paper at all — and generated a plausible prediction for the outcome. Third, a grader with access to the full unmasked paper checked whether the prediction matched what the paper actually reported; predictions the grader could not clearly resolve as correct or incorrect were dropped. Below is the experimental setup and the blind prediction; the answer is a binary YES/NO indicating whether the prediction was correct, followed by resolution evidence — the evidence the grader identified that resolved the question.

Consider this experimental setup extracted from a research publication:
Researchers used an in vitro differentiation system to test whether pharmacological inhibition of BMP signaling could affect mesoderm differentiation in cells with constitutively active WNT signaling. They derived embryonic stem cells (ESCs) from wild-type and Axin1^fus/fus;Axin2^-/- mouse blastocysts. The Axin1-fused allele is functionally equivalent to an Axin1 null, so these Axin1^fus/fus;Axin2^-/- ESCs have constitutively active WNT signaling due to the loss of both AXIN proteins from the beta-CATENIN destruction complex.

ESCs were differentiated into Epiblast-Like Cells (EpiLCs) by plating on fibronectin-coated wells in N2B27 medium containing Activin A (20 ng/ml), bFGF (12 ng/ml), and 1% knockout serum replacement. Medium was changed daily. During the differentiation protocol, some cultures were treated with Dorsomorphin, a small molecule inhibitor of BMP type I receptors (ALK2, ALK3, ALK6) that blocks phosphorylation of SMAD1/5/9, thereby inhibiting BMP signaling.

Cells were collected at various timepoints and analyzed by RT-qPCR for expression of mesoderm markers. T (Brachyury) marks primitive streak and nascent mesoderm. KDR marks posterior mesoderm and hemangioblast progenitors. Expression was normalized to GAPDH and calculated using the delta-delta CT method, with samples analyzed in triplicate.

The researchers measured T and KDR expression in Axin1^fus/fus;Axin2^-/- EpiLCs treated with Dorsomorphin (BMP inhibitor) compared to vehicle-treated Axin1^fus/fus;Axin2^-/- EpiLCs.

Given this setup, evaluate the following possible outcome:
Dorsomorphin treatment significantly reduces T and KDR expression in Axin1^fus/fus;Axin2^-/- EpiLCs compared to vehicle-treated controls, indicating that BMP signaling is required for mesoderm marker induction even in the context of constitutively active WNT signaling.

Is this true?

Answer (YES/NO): YES